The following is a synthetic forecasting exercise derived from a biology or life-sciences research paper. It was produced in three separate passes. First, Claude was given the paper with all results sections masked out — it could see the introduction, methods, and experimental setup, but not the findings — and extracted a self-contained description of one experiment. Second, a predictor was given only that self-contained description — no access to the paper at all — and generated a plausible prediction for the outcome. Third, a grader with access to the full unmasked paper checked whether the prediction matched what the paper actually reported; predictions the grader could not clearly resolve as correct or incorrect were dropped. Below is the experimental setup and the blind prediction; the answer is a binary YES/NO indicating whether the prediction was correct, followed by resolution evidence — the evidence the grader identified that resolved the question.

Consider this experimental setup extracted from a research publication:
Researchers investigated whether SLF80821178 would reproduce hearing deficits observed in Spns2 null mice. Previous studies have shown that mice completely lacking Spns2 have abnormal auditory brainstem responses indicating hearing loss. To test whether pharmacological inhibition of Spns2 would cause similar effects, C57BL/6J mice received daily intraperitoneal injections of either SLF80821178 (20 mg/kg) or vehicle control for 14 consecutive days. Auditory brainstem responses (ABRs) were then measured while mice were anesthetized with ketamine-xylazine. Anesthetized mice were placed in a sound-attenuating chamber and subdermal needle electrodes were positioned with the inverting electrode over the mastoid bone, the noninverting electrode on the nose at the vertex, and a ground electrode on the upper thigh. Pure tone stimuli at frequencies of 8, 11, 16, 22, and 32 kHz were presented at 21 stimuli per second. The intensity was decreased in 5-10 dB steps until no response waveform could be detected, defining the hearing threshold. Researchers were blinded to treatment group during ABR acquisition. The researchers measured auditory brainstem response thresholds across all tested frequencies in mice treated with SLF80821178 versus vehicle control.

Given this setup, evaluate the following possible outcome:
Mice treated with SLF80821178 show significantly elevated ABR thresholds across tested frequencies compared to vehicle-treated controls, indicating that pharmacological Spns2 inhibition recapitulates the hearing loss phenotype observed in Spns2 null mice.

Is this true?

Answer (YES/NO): NO